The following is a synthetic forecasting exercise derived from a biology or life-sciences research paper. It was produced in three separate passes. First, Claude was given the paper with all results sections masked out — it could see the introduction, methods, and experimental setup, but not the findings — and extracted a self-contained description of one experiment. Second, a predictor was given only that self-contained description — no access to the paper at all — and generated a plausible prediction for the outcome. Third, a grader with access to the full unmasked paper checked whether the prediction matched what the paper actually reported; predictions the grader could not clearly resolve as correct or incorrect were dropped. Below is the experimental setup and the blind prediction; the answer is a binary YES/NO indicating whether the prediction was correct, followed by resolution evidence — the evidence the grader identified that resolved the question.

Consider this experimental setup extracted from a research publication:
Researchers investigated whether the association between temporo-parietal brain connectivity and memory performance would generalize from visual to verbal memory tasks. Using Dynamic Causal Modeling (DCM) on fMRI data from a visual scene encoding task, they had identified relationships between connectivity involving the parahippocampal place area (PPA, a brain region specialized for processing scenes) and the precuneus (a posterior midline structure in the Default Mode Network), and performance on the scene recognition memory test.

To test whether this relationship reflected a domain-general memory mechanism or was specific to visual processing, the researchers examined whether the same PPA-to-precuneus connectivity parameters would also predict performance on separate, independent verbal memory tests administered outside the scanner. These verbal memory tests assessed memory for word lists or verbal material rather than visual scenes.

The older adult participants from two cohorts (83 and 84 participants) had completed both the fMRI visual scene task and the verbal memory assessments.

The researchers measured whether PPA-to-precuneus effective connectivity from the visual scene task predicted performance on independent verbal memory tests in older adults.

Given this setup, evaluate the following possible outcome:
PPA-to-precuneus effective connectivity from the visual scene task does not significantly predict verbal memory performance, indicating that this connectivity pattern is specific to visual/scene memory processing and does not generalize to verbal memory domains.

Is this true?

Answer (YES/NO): YES